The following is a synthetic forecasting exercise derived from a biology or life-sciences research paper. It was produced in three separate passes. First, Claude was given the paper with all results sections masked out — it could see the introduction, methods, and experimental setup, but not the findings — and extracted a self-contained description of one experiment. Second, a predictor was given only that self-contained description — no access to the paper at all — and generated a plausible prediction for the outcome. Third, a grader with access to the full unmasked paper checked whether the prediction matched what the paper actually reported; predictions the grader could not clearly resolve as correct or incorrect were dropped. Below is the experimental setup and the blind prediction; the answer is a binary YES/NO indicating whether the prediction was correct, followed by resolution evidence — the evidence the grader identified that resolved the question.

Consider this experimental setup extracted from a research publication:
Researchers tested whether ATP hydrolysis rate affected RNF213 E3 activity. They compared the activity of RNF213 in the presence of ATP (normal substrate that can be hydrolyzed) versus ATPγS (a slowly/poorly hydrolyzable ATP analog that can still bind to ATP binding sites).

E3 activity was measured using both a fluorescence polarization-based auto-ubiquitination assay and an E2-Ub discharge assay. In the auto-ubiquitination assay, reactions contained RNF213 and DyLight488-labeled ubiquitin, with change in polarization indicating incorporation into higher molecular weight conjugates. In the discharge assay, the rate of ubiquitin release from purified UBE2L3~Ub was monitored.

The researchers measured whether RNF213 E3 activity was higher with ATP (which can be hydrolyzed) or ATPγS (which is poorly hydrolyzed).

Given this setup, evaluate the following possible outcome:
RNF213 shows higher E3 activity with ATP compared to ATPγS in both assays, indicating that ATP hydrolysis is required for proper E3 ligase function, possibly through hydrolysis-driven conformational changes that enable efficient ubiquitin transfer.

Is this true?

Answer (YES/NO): NO